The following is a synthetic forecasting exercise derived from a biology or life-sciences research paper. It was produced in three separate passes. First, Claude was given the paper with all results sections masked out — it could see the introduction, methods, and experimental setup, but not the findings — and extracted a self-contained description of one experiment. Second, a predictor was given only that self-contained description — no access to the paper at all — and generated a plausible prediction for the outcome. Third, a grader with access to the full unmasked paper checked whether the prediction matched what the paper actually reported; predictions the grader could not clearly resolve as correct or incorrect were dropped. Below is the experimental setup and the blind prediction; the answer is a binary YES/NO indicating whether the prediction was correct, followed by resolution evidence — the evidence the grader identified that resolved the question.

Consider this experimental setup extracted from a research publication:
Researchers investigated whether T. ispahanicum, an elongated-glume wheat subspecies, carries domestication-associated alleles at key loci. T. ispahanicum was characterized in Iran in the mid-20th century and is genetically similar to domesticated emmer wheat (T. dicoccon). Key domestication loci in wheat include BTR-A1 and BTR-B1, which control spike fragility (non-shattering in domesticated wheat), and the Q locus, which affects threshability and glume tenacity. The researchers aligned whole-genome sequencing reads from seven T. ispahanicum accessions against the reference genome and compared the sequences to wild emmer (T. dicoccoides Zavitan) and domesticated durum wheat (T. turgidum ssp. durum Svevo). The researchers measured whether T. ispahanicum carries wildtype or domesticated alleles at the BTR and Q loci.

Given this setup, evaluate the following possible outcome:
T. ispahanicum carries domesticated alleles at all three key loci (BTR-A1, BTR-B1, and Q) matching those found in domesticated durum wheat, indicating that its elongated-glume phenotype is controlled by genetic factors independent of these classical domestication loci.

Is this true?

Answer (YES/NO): NO